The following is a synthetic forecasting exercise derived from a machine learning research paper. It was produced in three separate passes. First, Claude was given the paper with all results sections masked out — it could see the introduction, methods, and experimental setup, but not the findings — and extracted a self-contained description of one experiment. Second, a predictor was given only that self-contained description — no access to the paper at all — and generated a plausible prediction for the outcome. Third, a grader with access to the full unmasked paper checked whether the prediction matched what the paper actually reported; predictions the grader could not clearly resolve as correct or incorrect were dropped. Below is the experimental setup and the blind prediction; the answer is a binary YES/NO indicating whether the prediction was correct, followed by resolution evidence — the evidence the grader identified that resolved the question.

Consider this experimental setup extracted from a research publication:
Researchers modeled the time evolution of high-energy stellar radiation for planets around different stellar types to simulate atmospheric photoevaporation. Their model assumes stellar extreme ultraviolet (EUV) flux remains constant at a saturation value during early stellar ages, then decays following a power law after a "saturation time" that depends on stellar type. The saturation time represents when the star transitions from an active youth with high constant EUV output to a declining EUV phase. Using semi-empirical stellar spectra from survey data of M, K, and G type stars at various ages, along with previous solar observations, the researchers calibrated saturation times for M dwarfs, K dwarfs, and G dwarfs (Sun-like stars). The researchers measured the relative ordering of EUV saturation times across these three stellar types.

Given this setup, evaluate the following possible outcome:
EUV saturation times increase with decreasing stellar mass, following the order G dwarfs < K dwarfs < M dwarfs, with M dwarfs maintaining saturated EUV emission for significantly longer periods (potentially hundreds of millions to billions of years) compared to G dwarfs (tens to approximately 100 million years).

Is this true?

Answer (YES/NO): YES